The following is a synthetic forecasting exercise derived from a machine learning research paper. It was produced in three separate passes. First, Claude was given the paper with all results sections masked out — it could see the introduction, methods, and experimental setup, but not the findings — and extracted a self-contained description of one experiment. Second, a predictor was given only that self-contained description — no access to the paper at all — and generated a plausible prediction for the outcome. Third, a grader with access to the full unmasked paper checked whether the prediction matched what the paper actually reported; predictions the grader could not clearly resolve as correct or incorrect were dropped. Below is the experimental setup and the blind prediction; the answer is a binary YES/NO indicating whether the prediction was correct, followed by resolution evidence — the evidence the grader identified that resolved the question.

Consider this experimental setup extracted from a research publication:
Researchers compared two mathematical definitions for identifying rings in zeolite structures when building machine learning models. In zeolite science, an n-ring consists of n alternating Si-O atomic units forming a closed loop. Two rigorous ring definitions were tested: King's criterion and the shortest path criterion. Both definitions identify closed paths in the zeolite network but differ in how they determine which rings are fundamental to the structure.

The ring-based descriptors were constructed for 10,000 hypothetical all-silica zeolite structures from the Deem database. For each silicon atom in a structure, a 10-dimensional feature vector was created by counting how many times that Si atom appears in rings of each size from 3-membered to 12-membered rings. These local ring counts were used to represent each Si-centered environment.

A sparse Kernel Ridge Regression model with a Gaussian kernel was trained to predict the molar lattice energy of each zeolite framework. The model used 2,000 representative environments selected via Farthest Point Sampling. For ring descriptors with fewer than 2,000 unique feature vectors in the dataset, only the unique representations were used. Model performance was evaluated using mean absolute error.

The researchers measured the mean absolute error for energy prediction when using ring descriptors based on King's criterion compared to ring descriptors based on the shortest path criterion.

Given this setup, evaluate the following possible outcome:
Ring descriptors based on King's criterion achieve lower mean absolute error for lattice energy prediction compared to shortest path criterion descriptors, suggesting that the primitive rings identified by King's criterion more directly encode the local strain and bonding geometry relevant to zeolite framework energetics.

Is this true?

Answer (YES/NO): NO